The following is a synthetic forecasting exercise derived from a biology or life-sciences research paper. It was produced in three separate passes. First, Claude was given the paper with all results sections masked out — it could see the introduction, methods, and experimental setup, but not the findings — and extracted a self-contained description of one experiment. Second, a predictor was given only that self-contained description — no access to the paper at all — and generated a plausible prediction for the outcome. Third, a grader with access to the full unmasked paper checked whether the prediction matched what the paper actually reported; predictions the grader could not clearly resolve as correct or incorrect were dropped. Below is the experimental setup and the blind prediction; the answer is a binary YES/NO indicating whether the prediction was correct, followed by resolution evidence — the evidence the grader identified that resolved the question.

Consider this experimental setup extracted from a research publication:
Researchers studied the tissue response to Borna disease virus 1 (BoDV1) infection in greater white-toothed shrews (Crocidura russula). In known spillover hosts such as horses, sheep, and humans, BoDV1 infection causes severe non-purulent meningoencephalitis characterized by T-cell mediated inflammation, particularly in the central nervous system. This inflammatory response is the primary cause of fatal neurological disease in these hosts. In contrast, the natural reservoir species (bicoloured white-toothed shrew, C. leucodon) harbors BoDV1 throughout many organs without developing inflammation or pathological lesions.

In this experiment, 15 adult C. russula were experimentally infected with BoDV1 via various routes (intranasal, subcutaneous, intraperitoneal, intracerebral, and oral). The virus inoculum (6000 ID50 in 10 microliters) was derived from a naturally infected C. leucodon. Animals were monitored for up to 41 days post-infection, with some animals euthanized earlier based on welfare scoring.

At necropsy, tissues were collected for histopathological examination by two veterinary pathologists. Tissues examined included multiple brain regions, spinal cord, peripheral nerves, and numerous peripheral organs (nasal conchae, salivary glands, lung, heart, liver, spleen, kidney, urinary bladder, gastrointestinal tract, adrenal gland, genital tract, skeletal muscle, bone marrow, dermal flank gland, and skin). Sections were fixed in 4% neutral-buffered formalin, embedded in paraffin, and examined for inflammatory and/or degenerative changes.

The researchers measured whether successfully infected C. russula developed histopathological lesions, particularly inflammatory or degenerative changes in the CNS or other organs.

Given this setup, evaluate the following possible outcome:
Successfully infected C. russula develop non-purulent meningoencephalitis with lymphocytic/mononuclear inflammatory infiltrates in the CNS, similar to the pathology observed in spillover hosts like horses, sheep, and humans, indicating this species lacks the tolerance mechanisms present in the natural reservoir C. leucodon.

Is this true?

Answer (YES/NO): NO